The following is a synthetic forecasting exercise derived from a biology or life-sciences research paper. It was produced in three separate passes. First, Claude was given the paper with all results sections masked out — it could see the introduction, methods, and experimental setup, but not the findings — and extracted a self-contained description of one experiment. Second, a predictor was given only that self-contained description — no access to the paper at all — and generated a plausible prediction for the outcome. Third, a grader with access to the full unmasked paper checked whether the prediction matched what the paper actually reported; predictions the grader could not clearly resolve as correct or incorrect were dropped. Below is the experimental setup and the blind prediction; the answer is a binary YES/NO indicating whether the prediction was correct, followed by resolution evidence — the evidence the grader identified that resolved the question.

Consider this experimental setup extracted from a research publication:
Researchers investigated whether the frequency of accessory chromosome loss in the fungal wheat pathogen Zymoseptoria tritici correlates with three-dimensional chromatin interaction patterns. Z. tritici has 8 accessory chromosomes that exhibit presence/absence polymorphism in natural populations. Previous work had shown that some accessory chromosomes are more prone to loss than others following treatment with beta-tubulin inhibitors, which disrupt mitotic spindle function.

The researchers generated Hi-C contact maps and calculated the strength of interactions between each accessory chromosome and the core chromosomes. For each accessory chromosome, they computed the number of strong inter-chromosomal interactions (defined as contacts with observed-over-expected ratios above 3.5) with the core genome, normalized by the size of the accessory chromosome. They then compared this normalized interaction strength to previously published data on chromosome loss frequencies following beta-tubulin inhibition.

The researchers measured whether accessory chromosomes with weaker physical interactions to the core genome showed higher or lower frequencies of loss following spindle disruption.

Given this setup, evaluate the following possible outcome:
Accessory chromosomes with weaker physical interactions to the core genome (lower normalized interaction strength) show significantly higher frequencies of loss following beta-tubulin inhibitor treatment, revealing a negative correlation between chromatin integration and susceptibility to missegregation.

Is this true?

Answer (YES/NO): YES